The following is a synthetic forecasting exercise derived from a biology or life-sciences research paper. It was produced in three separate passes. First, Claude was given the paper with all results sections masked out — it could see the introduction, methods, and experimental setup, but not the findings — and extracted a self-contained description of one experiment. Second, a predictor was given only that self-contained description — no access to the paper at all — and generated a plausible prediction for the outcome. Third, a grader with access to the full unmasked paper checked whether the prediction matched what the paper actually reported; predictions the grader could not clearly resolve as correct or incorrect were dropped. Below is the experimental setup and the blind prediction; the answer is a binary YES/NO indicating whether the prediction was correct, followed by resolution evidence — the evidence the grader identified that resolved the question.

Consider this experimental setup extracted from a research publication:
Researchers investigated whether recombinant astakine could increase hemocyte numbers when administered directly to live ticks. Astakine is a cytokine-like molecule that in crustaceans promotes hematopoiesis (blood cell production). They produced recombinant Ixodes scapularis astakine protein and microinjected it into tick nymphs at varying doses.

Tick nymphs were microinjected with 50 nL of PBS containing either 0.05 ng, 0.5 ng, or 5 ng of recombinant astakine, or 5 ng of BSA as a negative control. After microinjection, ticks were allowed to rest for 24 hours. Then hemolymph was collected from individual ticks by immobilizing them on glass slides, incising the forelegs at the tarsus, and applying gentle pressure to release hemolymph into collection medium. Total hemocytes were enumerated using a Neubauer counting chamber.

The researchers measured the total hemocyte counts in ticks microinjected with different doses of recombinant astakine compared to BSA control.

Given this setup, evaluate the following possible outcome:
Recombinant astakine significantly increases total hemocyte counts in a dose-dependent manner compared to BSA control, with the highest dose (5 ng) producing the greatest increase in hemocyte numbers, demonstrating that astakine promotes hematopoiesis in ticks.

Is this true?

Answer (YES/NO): YES